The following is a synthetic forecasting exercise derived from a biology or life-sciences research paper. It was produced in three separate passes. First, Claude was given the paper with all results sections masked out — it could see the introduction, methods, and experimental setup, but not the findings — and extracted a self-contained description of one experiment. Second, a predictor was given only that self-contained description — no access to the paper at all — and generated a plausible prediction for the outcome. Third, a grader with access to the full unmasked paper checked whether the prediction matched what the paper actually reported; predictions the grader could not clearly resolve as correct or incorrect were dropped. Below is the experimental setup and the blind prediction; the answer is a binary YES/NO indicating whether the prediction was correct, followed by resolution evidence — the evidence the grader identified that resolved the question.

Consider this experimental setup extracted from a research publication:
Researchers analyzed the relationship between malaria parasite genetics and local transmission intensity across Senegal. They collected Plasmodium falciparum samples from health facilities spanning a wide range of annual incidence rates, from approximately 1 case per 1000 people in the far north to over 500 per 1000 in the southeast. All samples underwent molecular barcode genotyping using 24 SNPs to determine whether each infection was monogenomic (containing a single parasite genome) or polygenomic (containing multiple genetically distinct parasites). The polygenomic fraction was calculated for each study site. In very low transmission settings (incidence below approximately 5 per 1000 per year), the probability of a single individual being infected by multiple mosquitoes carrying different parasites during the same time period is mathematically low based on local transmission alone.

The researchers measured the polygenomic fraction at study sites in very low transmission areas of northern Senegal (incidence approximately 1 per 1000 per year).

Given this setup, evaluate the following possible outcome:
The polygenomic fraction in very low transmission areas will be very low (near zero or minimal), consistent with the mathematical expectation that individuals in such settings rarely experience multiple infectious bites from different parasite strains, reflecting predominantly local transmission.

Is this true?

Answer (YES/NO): NO